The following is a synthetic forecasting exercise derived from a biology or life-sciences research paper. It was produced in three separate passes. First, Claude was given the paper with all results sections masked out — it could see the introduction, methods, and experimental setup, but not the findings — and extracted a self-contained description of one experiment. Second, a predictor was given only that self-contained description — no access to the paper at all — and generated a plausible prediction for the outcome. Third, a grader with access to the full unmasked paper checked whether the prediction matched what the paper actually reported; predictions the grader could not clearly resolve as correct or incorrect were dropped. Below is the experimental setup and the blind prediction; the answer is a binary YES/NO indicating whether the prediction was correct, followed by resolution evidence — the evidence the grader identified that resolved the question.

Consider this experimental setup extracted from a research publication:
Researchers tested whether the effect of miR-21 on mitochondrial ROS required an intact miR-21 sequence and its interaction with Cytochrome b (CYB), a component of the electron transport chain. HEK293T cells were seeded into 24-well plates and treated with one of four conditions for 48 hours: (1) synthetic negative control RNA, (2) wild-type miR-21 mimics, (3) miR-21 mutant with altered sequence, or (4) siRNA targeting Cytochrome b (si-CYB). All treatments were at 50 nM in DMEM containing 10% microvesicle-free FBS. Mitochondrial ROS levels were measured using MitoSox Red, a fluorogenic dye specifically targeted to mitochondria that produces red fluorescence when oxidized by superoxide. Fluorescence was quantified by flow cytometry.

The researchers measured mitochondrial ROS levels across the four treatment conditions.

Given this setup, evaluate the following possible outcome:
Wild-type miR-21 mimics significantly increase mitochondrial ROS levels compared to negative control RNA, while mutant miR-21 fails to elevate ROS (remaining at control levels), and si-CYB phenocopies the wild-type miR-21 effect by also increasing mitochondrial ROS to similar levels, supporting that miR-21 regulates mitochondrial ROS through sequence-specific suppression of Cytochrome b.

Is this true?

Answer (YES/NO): NO